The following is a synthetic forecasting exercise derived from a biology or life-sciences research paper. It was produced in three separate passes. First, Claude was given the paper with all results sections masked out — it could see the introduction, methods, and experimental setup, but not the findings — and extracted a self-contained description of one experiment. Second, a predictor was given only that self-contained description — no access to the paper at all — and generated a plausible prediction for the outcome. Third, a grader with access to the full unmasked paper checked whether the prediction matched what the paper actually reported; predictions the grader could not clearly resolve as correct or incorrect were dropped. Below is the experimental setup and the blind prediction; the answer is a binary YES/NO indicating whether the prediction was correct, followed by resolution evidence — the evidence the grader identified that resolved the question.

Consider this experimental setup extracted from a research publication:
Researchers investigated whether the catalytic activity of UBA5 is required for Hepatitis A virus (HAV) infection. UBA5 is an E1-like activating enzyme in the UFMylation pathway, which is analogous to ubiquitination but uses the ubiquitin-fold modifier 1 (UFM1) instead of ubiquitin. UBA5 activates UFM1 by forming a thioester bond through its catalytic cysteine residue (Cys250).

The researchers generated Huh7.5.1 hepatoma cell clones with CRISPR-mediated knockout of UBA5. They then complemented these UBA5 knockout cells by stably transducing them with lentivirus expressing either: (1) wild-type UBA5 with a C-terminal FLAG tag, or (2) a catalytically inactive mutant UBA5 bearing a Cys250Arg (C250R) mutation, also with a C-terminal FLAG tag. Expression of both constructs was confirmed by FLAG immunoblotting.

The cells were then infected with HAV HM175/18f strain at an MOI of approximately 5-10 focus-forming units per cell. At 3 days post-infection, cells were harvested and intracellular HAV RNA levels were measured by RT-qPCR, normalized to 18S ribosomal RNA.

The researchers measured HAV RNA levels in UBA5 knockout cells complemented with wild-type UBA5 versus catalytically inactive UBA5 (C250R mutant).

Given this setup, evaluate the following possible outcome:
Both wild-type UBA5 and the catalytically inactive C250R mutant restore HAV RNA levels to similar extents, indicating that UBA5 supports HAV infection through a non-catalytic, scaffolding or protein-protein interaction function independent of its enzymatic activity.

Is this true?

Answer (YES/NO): NO